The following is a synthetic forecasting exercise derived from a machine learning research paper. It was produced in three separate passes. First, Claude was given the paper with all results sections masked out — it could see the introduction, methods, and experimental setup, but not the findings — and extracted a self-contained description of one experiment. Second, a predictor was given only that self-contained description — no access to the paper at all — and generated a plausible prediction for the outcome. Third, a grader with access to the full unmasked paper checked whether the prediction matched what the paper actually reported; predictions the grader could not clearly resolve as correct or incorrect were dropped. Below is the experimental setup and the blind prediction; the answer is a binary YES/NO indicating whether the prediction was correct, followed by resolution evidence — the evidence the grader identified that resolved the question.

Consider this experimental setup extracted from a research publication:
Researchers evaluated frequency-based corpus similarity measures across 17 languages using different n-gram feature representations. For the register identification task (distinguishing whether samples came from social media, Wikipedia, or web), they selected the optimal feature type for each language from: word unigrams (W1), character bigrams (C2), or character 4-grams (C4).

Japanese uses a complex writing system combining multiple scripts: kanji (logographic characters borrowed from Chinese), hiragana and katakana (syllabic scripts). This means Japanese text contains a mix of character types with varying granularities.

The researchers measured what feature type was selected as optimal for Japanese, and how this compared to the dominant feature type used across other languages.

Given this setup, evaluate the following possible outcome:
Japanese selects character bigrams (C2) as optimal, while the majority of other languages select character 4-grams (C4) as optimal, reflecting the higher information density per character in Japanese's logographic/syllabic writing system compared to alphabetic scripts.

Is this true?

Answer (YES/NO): YES